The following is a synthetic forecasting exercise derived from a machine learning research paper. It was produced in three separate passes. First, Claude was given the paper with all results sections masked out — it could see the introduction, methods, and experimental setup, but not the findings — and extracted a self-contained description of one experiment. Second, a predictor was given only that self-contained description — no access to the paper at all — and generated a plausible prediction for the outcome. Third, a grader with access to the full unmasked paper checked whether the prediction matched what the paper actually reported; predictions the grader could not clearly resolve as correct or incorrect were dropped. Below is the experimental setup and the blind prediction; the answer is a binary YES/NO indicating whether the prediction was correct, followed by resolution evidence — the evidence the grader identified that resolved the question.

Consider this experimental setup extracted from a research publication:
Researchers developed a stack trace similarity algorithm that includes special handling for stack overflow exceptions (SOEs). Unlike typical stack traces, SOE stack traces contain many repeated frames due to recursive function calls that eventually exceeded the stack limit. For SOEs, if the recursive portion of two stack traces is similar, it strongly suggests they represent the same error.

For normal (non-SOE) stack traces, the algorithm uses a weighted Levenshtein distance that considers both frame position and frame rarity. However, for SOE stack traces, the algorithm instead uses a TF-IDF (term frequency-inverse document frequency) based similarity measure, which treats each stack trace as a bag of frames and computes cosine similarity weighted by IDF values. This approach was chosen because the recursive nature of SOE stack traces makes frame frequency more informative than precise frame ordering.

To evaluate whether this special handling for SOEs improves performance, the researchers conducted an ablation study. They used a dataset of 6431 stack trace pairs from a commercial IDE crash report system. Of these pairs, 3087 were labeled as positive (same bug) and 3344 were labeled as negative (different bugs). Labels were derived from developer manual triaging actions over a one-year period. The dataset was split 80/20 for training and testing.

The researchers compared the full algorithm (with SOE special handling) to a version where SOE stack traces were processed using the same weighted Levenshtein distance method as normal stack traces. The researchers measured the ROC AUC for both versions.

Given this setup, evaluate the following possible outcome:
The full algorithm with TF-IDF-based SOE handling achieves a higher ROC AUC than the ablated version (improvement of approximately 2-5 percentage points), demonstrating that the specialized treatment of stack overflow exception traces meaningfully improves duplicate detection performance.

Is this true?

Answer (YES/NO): NO